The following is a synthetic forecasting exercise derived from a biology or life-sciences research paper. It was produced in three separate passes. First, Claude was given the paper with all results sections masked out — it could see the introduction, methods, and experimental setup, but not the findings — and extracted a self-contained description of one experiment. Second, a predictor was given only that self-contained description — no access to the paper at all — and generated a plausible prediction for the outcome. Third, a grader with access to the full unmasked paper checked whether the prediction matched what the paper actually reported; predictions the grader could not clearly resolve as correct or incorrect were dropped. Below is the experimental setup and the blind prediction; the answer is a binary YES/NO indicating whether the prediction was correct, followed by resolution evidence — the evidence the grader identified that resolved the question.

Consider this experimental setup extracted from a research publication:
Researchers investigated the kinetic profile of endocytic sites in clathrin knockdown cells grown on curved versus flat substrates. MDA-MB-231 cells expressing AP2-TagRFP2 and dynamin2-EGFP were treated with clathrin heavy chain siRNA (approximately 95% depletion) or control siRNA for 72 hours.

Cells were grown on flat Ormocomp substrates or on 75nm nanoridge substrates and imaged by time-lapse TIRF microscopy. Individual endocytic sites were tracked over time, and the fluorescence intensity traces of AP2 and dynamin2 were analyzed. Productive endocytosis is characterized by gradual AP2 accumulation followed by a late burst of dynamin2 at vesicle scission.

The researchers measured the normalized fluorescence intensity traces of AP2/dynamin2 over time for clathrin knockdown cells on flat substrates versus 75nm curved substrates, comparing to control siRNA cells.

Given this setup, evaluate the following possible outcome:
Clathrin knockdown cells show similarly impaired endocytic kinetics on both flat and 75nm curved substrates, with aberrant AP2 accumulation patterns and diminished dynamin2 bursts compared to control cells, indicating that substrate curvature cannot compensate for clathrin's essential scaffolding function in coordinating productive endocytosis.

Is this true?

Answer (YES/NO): NO